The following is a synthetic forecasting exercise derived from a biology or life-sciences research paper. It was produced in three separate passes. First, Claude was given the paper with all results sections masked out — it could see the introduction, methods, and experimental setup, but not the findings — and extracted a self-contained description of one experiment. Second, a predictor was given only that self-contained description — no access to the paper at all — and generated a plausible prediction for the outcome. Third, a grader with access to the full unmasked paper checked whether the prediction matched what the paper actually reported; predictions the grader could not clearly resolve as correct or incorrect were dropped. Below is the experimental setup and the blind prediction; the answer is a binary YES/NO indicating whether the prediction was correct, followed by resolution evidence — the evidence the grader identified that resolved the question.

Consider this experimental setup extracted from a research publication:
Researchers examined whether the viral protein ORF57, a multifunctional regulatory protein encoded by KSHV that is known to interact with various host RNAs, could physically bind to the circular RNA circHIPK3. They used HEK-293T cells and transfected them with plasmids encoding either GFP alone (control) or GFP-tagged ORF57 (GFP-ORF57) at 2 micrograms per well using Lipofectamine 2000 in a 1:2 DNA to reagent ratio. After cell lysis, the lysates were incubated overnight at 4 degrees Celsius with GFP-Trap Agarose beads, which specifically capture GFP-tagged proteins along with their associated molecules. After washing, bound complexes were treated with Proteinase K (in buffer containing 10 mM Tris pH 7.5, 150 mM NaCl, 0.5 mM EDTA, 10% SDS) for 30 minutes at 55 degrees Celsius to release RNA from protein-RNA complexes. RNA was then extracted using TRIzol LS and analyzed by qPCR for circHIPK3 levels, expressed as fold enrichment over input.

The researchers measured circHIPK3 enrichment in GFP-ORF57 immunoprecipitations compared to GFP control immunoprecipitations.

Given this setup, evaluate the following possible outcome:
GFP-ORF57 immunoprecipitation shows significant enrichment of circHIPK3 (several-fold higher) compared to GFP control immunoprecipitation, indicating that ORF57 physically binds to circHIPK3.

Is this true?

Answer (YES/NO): YES